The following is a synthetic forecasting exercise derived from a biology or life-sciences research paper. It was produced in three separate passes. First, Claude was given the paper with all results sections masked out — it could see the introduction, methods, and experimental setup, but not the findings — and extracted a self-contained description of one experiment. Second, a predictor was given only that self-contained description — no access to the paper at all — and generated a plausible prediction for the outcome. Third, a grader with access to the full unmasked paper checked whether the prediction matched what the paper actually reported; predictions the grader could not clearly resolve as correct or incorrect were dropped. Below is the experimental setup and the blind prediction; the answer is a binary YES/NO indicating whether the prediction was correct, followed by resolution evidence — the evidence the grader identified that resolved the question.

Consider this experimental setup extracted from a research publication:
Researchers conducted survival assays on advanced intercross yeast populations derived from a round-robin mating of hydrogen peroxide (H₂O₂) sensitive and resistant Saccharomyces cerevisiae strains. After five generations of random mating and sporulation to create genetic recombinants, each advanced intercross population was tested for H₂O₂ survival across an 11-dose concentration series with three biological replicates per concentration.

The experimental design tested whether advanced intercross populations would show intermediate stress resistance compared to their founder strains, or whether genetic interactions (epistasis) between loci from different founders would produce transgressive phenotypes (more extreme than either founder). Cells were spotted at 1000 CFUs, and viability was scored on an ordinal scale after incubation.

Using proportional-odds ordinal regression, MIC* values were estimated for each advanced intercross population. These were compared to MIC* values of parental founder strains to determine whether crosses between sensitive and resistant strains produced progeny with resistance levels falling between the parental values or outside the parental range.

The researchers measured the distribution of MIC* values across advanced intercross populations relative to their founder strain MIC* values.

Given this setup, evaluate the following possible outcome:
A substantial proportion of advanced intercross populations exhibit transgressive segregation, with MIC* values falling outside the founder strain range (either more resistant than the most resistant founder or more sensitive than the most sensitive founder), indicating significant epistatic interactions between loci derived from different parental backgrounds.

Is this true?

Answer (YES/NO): NO